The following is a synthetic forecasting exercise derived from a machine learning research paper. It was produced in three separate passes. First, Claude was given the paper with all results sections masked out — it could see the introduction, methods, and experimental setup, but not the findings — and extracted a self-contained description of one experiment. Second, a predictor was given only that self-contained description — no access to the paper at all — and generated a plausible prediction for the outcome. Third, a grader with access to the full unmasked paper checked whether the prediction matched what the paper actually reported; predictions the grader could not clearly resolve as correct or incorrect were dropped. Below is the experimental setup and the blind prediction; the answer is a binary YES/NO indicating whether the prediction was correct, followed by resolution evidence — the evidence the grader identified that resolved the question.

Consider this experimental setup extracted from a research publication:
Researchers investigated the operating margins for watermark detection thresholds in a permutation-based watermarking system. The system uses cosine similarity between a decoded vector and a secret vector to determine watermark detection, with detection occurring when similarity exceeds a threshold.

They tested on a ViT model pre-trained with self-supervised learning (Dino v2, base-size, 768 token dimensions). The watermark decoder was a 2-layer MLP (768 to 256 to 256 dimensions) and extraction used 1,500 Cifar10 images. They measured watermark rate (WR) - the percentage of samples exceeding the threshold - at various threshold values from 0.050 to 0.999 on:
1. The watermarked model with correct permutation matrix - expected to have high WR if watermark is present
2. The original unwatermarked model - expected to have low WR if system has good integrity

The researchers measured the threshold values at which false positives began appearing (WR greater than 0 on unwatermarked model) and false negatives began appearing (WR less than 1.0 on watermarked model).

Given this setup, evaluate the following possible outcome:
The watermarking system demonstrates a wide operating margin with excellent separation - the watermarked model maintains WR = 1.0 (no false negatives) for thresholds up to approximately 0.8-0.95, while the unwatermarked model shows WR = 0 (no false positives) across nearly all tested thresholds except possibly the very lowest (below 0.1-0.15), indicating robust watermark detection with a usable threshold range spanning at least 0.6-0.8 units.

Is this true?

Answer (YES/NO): NO